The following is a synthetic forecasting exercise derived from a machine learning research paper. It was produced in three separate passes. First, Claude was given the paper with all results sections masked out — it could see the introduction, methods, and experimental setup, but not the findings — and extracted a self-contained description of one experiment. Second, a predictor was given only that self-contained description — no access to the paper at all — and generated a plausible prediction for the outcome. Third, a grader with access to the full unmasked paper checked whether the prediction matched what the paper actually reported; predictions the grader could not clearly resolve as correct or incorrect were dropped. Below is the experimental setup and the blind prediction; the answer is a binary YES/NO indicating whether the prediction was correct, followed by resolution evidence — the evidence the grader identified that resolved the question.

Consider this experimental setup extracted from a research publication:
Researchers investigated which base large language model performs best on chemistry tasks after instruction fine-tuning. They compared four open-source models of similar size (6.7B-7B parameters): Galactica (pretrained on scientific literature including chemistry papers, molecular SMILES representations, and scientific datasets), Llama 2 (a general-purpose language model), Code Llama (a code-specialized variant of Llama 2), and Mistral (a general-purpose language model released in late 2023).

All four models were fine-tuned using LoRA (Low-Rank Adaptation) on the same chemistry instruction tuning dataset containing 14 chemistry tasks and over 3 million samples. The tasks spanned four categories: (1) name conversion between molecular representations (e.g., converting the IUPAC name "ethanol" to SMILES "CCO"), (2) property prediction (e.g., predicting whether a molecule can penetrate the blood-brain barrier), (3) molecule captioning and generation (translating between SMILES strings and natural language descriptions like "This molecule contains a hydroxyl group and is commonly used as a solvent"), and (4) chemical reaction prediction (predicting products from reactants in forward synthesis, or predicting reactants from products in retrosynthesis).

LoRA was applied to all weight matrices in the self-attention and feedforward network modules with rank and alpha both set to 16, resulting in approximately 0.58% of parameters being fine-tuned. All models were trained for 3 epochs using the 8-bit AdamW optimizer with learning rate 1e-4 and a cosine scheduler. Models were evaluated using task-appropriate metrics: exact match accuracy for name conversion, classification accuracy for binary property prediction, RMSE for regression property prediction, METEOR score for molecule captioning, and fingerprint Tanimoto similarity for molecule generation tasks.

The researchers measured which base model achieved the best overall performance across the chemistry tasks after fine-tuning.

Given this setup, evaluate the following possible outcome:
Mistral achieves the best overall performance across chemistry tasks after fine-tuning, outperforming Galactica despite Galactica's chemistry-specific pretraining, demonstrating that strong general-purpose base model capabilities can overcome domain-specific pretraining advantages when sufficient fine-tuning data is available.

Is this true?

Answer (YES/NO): YES